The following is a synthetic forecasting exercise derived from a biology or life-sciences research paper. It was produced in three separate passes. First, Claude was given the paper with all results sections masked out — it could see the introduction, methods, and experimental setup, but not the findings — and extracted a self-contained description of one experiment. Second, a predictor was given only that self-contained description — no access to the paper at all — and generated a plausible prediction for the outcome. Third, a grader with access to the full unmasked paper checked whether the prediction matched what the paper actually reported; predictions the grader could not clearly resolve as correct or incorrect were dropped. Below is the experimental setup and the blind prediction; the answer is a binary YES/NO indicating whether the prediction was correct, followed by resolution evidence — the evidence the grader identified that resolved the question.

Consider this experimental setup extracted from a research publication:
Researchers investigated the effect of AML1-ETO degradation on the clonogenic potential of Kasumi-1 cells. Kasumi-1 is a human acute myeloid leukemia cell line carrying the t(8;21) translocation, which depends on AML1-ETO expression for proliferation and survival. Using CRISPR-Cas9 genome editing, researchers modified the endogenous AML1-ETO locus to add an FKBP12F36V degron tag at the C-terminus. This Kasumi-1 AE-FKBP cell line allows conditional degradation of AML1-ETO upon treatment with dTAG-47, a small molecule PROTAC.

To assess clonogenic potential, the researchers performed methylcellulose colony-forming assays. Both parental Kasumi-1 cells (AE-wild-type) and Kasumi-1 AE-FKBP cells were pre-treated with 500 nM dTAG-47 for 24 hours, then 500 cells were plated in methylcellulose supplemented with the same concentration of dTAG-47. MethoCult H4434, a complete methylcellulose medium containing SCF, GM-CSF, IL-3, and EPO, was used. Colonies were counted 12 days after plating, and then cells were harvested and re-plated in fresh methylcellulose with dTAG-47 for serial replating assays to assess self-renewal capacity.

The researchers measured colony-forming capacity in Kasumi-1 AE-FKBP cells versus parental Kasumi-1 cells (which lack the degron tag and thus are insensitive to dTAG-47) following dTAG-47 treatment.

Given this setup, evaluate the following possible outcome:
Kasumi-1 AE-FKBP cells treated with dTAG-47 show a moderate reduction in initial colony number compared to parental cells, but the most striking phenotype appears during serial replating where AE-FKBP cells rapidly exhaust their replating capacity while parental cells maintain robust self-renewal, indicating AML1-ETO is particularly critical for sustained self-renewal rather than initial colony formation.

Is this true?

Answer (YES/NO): NO